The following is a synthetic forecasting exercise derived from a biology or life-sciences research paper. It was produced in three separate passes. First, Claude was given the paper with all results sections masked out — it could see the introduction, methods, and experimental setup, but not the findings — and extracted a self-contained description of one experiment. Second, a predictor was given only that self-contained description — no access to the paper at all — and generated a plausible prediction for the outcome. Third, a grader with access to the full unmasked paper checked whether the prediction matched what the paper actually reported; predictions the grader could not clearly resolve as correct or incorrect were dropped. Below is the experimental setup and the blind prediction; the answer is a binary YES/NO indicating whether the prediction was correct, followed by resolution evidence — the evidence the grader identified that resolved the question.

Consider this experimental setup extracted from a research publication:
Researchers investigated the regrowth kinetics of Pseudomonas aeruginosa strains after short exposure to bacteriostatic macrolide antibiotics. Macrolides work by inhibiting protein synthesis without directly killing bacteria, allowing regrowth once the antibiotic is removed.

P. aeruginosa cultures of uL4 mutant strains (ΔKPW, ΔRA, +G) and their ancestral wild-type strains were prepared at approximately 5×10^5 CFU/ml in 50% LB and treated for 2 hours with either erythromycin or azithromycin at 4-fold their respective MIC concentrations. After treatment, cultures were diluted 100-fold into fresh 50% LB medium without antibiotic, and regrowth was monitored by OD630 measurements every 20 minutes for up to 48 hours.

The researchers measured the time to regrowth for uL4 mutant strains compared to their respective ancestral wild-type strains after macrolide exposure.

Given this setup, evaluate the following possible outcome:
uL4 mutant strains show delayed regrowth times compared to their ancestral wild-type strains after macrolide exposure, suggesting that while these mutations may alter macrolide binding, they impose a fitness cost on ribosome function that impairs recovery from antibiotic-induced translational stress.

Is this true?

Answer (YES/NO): NO